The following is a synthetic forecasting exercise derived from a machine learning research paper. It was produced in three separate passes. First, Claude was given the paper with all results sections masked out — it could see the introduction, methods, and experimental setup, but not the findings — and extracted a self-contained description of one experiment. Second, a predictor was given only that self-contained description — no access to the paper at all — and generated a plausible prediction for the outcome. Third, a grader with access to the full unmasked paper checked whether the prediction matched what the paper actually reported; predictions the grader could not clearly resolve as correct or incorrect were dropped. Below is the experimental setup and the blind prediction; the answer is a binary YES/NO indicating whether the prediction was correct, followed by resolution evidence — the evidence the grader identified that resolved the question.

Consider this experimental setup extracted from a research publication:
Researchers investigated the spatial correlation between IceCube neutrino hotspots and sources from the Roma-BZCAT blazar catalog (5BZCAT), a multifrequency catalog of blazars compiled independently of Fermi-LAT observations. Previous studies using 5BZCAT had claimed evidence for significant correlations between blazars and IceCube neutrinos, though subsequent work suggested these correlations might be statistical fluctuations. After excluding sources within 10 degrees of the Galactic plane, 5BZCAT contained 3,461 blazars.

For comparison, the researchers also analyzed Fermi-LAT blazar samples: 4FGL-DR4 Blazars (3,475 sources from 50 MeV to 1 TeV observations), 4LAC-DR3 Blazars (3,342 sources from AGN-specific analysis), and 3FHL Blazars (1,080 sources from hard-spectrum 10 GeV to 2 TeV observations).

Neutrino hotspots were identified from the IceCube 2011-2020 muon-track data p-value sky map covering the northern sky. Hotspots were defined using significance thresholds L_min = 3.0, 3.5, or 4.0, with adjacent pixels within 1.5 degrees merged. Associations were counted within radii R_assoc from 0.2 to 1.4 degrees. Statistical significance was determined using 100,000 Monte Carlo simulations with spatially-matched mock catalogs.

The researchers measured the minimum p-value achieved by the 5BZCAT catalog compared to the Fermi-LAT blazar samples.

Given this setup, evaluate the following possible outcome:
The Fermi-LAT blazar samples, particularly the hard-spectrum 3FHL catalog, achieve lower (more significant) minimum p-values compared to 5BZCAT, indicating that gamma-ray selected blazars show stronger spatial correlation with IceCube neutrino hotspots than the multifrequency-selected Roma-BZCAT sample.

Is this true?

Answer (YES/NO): NO